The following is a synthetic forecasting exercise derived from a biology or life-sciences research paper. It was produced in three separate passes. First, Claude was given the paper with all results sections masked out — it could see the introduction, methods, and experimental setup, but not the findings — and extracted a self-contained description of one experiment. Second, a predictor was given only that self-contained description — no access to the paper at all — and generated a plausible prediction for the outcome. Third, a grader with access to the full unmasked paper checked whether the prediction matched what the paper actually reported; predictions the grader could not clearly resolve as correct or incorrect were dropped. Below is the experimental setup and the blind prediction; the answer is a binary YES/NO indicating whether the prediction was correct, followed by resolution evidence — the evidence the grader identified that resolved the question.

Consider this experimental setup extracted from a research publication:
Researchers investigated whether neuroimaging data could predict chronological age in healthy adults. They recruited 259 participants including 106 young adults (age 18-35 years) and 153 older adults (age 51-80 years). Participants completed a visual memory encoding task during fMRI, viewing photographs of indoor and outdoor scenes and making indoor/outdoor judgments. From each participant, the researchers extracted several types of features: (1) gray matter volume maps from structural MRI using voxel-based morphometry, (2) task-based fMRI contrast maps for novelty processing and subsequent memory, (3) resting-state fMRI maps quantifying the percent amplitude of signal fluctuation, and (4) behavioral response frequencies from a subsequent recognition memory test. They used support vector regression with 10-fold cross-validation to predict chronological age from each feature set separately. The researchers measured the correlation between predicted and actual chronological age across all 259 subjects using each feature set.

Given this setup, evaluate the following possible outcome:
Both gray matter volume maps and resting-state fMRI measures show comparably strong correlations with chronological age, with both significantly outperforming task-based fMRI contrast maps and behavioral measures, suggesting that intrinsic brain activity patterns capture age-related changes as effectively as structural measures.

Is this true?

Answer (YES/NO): NO